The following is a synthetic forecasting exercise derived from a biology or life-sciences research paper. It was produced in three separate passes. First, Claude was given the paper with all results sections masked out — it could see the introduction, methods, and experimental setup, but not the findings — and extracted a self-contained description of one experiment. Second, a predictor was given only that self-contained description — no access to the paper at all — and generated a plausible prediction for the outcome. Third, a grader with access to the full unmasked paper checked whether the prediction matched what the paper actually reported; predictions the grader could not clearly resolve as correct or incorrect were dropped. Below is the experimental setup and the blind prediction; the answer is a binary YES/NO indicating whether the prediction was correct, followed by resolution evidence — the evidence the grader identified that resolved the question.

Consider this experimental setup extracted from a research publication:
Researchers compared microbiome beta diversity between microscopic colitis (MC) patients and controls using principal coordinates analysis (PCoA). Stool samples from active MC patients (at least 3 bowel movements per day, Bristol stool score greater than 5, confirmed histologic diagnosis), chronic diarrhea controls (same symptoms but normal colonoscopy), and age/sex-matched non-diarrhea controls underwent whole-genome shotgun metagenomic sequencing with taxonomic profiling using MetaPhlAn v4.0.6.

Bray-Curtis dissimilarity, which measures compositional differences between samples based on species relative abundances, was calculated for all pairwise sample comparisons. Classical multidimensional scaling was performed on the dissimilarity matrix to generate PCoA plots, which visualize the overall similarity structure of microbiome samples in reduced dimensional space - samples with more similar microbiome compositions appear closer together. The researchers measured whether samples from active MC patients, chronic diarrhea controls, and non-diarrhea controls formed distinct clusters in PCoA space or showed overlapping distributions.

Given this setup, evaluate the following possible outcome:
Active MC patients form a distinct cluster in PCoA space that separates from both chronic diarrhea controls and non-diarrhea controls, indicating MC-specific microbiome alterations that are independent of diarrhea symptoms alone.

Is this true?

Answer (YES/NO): NO